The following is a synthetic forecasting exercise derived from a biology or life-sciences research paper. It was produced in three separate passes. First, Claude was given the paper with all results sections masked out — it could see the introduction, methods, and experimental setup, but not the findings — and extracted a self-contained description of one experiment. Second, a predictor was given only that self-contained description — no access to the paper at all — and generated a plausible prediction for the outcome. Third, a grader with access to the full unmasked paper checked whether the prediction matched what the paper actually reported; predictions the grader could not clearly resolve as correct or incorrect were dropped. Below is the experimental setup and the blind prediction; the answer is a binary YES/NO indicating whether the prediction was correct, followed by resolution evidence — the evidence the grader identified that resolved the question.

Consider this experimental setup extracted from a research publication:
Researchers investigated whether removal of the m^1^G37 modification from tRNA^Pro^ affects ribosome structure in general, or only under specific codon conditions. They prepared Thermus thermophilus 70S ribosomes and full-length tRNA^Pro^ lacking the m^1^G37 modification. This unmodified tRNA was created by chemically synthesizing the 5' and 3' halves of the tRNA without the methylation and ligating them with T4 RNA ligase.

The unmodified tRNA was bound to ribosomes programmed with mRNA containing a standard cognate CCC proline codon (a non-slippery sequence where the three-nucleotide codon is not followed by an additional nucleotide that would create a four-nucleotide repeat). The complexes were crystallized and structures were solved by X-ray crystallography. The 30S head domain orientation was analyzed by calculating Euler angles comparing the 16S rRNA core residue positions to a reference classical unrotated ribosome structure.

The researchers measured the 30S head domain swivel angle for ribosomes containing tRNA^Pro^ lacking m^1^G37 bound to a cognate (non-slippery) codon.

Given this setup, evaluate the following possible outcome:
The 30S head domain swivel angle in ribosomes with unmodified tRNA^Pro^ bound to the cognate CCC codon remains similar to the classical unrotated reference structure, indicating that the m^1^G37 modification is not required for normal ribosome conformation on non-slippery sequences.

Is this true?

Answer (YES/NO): YES